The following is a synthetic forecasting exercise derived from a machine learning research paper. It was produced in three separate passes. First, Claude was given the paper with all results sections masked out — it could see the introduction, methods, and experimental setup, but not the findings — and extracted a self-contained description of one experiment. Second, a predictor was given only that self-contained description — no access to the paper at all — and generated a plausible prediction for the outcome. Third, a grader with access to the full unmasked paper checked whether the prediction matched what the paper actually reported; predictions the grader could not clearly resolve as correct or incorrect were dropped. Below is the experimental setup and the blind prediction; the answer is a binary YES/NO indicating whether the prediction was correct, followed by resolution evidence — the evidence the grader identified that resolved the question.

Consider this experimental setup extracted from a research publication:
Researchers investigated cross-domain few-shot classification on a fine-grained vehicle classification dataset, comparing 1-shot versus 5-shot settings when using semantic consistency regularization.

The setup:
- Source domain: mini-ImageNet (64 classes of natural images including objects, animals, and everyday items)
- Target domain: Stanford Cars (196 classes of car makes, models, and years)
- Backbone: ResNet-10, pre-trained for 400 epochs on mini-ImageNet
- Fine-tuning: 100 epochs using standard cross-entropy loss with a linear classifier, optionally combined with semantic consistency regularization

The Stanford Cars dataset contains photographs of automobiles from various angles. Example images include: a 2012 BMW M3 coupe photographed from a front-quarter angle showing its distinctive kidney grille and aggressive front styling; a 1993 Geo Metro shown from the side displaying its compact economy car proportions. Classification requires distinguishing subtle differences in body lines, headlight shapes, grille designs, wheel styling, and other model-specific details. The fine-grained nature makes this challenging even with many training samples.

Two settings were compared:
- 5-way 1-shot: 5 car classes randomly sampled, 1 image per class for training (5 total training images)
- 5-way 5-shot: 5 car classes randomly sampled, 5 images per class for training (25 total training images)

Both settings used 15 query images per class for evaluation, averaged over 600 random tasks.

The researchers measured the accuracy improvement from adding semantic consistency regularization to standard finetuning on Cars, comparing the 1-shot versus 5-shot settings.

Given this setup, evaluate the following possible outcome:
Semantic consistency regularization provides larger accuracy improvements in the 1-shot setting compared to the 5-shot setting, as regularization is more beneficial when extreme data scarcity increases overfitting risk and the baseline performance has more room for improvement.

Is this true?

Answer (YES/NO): NO